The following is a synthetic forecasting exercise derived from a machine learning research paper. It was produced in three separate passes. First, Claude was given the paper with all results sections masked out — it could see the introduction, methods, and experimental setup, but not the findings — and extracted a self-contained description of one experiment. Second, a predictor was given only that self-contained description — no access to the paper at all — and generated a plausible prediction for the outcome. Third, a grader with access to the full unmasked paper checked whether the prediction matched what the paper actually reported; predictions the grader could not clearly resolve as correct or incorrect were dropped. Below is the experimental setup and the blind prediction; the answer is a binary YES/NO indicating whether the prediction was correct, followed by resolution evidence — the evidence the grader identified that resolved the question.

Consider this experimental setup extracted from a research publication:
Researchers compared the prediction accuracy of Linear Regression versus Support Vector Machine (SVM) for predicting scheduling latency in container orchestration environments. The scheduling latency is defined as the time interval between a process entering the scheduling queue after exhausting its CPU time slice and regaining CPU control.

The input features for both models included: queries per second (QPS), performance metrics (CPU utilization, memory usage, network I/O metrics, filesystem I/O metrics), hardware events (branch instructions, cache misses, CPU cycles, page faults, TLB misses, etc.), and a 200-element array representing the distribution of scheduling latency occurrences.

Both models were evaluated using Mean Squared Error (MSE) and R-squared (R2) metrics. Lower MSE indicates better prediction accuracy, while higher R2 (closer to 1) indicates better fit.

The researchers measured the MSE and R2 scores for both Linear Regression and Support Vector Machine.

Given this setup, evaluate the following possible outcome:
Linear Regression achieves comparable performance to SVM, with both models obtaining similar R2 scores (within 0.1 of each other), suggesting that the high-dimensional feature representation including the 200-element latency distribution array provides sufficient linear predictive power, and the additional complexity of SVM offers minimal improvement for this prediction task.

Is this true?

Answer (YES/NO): NO